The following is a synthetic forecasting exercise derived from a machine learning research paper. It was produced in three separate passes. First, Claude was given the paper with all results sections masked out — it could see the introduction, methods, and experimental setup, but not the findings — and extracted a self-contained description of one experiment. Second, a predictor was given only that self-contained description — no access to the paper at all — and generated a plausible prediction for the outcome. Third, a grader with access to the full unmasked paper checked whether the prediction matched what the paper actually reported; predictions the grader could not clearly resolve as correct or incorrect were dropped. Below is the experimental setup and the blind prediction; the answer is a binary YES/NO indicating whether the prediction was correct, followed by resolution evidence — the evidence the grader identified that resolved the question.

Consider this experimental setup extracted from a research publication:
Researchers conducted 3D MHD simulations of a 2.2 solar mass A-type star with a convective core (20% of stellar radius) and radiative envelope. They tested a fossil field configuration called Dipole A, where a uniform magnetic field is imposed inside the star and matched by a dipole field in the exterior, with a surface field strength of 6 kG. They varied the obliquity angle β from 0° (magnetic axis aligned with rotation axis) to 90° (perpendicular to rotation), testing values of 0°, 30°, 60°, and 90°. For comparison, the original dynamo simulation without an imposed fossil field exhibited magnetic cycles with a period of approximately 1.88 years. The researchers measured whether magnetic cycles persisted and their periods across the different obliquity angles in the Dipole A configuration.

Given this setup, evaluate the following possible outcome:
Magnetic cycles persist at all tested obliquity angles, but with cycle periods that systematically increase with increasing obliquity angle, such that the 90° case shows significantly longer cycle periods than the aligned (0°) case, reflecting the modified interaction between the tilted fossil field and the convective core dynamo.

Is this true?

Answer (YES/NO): NO